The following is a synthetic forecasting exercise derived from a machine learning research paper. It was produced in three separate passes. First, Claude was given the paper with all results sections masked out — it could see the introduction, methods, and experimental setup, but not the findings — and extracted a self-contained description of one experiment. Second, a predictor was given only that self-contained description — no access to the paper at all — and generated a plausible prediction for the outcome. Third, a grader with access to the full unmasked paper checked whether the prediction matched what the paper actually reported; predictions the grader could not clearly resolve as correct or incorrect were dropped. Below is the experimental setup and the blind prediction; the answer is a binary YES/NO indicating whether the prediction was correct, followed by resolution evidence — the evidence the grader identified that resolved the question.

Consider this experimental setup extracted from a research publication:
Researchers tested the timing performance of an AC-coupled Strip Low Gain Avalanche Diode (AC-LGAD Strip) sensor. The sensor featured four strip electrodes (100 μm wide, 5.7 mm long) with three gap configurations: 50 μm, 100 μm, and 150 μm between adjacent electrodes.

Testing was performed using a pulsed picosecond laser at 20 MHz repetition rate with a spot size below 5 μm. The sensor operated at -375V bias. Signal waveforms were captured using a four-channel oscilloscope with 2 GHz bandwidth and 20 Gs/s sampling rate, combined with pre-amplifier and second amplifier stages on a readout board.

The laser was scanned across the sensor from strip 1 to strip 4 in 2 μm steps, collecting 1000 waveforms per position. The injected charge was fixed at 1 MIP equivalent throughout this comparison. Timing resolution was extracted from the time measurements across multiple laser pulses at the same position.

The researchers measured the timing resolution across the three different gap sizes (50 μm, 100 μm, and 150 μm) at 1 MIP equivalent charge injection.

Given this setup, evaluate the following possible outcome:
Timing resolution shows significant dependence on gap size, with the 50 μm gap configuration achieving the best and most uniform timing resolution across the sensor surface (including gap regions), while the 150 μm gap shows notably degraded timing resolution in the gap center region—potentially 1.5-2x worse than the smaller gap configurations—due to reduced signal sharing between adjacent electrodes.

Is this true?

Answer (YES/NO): NO